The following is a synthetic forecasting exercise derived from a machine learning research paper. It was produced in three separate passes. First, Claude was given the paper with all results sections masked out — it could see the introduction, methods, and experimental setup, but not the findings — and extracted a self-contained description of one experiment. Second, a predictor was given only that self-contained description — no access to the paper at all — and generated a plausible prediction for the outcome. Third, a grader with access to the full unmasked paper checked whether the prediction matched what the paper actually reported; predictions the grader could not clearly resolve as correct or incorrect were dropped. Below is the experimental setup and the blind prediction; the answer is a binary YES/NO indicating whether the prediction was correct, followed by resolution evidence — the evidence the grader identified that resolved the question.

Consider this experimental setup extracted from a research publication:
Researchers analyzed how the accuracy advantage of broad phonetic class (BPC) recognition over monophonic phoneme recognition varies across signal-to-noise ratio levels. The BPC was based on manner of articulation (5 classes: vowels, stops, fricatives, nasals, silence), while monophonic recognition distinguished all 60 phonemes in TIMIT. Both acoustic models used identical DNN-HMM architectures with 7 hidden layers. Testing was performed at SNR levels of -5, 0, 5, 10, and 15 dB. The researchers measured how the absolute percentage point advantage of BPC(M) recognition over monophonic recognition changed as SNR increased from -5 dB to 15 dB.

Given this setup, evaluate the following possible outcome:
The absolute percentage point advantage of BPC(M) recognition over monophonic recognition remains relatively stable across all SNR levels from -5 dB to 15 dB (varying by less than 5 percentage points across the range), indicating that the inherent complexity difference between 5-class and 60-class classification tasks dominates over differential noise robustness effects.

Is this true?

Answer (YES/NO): NO